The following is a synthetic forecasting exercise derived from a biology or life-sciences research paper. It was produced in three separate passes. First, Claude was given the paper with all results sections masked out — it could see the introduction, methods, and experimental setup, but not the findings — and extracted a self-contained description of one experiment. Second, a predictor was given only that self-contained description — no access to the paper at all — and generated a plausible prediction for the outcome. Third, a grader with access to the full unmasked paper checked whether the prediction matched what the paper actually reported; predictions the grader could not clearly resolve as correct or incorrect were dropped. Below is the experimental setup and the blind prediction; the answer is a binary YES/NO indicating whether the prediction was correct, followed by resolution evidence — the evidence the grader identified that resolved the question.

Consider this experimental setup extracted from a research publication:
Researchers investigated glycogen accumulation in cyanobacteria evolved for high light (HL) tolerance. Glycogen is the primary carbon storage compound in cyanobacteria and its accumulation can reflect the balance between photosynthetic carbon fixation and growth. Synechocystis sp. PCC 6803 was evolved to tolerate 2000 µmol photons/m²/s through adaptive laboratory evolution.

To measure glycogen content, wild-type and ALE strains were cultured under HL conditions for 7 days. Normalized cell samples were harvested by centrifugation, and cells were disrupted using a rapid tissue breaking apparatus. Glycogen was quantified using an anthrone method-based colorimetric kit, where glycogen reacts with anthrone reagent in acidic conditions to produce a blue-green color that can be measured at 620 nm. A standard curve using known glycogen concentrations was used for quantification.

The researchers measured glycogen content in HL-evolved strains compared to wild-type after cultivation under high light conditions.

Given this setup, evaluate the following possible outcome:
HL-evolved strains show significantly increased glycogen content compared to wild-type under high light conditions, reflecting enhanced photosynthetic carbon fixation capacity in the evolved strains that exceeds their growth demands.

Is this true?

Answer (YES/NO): YES